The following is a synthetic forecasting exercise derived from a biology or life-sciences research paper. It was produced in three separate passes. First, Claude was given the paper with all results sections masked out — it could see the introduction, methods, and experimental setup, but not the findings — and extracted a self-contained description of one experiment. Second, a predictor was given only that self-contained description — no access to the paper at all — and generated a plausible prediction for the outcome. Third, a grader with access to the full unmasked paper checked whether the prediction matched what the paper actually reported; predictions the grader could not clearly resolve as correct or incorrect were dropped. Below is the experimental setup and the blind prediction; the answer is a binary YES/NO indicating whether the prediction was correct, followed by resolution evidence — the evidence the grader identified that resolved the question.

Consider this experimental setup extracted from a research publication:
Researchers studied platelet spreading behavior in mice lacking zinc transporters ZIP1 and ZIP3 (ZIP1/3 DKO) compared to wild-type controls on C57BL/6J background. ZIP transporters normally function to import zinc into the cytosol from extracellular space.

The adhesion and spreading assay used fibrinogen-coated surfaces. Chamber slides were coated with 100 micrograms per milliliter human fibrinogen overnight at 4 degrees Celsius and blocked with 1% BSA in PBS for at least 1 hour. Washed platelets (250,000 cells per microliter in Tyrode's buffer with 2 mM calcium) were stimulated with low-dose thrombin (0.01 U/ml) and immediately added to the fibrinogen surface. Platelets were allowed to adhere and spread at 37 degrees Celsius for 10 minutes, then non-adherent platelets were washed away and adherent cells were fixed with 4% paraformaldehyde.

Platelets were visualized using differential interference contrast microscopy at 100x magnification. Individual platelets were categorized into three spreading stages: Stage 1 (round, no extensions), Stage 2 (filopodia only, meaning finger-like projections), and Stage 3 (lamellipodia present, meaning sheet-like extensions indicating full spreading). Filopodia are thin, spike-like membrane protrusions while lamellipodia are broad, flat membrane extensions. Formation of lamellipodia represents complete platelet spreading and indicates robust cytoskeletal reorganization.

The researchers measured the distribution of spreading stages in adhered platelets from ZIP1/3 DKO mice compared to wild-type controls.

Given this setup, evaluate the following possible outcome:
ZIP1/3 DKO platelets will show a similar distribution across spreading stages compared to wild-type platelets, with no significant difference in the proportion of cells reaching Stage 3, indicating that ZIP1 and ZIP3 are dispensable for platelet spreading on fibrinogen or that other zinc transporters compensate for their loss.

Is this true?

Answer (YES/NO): YES